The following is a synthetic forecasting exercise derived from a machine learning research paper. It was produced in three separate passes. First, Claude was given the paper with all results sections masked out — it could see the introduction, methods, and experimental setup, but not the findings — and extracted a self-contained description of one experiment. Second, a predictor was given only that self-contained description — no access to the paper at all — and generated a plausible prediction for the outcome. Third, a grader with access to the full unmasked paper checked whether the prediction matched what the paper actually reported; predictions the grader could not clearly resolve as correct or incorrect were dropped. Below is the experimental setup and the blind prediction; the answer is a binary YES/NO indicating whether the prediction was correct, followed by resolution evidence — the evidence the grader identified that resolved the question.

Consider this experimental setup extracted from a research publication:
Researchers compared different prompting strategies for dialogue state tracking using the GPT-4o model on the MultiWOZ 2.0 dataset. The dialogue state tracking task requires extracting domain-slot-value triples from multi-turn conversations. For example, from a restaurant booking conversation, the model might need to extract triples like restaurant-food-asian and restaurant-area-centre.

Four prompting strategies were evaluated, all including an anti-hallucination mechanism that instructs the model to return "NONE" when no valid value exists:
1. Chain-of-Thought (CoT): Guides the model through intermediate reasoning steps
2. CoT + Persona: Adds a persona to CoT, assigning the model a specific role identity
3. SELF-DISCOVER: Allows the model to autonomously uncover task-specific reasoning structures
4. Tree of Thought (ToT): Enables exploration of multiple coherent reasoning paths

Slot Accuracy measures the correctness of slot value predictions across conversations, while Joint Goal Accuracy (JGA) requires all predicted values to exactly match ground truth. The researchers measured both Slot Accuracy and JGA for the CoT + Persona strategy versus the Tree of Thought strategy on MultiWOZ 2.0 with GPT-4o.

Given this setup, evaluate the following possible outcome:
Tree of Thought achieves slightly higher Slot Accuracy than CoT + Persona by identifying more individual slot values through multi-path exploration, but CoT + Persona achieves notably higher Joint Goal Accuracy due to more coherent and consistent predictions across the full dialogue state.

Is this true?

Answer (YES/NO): NO